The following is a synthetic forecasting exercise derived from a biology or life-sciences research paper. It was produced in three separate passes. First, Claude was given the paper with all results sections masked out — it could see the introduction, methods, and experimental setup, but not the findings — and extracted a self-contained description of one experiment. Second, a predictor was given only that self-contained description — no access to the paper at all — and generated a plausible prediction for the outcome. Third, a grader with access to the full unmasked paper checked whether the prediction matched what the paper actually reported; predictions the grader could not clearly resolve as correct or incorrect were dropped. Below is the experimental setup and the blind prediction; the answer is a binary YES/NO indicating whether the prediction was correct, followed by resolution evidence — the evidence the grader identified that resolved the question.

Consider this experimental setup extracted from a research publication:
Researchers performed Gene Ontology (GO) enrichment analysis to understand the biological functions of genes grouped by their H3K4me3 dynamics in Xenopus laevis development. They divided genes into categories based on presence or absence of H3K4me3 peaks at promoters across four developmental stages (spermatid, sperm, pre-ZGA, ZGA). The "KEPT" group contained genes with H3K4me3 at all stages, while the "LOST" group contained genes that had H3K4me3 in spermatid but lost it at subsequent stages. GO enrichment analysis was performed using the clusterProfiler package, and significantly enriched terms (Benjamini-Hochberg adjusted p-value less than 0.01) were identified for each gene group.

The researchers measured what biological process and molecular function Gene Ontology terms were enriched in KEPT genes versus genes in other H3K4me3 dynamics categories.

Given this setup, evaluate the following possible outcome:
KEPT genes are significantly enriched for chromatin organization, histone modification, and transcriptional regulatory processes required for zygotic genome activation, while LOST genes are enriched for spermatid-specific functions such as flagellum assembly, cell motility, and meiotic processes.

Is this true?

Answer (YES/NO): NO